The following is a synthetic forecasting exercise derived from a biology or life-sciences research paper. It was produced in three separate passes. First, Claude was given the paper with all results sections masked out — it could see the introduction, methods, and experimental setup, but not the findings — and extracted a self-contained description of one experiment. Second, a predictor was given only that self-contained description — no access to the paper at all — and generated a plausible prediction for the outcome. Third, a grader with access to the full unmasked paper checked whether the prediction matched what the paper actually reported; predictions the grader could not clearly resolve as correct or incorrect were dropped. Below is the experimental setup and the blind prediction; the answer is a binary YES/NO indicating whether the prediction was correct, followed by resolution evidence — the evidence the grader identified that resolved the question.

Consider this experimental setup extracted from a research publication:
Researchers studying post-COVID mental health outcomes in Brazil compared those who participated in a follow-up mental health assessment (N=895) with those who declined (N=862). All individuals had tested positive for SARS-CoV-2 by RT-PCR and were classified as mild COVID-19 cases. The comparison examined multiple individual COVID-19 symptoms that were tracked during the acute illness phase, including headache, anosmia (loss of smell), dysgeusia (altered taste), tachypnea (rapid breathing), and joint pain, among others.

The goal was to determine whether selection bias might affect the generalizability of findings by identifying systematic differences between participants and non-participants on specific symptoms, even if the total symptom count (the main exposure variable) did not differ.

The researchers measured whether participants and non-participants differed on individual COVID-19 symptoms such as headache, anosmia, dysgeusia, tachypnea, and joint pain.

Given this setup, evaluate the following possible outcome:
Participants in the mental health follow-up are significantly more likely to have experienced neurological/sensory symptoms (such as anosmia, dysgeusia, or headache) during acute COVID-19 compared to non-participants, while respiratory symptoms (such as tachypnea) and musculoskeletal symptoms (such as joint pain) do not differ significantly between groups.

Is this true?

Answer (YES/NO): NO